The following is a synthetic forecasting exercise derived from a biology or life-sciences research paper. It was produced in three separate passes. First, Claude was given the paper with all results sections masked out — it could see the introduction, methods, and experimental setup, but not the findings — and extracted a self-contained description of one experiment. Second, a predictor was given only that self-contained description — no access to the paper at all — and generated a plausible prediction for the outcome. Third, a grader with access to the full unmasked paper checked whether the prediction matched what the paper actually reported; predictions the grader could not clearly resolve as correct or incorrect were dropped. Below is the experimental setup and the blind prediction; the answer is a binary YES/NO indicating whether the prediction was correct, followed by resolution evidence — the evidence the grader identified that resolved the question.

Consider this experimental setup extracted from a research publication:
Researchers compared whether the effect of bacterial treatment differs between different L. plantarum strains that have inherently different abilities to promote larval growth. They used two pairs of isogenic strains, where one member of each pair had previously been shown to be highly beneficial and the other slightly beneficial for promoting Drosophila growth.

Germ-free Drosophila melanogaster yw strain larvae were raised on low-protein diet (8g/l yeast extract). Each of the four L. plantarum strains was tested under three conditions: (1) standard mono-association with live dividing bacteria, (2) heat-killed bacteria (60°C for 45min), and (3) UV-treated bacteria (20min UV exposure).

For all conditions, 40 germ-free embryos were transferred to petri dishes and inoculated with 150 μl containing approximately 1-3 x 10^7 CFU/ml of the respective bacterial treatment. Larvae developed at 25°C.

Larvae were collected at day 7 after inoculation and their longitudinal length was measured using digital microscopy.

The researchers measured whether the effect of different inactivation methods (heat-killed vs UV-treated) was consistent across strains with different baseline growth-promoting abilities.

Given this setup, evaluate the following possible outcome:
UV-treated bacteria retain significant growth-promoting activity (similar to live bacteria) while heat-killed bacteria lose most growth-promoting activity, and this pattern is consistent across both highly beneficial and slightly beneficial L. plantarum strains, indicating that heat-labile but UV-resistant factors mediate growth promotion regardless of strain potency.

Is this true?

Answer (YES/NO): NO